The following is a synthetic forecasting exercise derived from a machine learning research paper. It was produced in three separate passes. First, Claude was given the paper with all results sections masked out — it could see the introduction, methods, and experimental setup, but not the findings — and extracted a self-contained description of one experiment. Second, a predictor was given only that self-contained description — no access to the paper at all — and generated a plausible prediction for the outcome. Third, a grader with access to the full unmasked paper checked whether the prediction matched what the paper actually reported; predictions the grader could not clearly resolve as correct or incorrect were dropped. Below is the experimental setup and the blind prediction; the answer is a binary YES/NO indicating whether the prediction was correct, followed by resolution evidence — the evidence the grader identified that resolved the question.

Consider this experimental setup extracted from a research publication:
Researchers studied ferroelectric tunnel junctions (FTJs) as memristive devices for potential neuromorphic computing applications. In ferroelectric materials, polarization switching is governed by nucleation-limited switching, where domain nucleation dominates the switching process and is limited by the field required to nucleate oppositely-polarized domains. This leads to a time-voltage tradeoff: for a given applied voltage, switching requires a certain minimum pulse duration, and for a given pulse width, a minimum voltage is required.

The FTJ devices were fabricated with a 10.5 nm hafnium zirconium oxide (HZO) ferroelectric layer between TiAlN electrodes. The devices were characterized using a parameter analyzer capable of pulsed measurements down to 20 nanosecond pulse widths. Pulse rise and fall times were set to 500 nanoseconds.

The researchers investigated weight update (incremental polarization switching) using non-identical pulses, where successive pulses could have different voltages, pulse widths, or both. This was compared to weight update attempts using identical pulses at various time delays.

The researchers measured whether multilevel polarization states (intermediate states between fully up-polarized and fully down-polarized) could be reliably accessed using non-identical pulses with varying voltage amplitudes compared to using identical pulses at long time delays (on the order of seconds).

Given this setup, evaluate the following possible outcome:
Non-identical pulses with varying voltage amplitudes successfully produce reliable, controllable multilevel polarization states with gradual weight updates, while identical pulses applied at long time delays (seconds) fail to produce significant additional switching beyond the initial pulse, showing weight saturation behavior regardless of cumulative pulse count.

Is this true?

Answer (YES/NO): YES